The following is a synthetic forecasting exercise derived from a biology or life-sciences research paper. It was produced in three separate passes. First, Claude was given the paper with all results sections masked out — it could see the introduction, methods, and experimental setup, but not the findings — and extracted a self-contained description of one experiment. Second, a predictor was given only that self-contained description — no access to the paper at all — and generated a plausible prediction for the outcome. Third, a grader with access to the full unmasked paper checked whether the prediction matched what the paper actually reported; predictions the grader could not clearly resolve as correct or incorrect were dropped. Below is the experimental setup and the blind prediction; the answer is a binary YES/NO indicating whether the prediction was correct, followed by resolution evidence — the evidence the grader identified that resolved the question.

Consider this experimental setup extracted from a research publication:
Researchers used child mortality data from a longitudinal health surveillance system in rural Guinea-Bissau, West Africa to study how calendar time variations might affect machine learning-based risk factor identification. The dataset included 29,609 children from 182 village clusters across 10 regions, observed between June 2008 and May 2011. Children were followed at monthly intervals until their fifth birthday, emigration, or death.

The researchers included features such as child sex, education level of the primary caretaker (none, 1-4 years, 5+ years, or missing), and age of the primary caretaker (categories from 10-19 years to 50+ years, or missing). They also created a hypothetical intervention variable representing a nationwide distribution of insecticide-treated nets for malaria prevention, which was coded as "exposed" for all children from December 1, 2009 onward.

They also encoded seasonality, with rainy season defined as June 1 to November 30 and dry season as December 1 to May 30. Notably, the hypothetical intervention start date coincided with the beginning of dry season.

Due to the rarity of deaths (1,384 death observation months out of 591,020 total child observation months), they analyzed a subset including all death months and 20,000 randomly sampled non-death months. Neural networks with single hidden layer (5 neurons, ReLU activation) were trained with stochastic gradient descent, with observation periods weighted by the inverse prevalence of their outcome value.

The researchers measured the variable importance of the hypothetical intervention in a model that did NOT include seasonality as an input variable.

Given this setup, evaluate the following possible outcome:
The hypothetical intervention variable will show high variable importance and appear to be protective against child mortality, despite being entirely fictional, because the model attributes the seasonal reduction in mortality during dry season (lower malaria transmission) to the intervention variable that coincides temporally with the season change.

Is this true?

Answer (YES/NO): YES